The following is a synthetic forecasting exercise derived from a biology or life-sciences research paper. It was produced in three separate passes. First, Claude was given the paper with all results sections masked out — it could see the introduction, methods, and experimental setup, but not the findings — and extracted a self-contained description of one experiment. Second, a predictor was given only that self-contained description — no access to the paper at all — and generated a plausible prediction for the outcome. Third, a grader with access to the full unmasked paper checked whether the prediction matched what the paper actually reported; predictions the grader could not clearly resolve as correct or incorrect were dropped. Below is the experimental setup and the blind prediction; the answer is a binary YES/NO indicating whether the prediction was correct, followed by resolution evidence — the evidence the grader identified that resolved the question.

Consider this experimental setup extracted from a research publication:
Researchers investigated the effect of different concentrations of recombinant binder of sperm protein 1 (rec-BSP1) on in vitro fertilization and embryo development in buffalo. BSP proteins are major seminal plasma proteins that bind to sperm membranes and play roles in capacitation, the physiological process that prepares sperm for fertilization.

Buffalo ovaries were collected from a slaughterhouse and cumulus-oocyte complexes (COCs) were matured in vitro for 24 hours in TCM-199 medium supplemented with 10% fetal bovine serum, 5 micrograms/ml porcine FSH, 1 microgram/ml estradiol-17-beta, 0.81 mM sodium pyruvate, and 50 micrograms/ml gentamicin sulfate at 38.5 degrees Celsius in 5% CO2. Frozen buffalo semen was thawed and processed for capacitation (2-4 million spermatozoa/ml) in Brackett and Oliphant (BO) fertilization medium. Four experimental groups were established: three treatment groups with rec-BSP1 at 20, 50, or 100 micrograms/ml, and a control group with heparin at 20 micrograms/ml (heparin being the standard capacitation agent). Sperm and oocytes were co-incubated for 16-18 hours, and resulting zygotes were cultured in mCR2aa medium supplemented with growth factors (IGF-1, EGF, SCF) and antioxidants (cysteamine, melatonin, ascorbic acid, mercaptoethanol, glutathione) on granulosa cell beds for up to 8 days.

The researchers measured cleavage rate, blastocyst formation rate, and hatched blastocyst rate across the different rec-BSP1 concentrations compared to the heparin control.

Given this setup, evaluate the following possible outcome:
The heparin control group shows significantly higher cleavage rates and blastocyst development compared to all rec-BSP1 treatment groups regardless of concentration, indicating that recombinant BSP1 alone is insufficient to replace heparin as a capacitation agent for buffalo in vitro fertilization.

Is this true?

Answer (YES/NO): NO